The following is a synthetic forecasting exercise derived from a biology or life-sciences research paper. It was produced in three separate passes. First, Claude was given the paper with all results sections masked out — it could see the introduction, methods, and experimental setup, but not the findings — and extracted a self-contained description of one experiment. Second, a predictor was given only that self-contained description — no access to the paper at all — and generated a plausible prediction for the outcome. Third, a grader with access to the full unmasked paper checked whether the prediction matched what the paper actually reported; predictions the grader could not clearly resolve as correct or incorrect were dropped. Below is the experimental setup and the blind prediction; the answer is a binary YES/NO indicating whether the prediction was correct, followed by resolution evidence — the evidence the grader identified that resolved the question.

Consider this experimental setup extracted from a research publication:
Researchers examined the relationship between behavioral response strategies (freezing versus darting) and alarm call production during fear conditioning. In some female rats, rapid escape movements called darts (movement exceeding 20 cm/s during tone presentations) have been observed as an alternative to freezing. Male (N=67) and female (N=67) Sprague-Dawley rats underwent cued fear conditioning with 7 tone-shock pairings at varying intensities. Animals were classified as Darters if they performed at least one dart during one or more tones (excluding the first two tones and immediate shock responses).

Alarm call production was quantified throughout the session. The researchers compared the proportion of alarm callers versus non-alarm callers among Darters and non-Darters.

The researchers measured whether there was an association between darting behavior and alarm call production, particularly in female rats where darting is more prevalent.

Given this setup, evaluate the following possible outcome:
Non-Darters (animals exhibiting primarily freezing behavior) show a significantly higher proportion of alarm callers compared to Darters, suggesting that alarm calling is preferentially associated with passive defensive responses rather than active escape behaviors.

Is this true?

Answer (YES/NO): NO